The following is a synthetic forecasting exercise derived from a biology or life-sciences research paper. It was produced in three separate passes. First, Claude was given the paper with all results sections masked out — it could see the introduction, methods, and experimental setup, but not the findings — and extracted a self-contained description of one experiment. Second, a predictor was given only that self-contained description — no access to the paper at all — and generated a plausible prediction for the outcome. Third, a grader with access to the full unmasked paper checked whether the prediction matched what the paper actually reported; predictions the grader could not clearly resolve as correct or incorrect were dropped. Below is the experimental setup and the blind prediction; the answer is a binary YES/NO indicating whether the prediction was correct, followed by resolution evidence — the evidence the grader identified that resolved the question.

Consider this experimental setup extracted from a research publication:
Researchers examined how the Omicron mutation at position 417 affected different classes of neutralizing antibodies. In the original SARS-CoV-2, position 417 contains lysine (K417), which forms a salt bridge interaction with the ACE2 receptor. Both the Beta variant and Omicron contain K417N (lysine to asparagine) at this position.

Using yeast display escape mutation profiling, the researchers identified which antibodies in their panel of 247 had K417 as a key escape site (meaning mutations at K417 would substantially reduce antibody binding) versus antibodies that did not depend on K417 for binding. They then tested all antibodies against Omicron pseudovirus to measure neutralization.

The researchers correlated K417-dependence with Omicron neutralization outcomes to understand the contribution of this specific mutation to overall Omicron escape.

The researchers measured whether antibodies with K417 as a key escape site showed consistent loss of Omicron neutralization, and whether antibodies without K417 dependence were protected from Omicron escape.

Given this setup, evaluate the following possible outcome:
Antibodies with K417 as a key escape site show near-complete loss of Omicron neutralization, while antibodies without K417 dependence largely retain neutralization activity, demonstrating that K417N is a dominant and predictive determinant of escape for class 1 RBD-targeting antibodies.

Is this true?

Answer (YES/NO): NO